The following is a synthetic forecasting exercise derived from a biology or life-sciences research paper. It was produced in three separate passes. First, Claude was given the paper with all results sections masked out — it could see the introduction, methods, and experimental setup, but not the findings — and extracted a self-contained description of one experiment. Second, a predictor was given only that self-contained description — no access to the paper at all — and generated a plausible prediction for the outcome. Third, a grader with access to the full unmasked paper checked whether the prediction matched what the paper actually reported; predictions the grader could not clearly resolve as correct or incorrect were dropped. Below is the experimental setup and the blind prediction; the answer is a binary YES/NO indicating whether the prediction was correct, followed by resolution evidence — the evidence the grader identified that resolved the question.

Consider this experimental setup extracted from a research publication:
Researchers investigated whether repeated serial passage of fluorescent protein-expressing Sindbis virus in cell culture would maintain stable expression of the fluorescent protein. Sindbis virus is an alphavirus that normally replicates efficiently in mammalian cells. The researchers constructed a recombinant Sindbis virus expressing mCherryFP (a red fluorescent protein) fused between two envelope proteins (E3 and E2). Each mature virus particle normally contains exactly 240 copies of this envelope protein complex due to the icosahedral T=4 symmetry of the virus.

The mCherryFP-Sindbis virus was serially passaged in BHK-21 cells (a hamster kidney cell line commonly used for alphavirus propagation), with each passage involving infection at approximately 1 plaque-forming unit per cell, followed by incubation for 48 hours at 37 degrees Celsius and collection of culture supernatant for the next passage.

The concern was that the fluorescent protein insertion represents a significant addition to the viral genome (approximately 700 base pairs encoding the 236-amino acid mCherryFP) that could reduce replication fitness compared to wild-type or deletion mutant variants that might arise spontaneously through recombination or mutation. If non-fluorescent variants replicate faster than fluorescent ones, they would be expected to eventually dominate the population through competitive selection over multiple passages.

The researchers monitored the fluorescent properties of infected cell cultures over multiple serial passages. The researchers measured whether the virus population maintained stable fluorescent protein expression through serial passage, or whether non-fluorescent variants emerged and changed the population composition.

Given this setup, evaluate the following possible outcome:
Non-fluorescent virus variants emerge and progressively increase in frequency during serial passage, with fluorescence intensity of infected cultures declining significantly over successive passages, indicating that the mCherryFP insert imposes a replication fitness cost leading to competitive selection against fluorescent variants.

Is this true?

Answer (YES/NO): YES